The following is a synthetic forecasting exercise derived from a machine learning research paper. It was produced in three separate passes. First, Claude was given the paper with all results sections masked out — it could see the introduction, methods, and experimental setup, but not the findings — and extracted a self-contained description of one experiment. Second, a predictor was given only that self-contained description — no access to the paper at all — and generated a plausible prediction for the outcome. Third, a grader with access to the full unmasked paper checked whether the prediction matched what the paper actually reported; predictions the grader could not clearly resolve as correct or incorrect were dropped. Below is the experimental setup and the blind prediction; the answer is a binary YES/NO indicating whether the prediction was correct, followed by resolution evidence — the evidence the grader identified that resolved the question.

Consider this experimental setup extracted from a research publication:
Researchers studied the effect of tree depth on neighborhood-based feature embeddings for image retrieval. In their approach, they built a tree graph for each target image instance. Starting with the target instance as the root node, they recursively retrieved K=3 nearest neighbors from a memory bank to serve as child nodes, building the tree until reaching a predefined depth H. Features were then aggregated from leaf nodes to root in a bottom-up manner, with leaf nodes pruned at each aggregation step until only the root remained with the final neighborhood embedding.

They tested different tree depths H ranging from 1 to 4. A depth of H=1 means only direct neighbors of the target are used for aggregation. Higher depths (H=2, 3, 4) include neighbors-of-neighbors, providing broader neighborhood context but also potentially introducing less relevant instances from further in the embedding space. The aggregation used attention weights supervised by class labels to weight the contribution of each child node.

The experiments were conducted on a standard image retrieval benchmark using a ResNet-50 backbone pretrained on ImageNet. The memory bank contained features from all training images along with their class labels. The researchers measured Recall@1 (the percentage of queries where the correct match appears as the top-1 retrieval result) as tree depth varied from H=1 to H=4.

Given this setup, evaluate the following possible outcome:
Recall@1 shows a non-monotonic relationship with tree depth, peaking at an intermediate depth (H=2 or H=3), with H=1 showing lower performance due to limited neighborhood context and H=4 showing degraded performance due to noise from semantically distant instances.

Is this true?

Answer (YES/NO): YES